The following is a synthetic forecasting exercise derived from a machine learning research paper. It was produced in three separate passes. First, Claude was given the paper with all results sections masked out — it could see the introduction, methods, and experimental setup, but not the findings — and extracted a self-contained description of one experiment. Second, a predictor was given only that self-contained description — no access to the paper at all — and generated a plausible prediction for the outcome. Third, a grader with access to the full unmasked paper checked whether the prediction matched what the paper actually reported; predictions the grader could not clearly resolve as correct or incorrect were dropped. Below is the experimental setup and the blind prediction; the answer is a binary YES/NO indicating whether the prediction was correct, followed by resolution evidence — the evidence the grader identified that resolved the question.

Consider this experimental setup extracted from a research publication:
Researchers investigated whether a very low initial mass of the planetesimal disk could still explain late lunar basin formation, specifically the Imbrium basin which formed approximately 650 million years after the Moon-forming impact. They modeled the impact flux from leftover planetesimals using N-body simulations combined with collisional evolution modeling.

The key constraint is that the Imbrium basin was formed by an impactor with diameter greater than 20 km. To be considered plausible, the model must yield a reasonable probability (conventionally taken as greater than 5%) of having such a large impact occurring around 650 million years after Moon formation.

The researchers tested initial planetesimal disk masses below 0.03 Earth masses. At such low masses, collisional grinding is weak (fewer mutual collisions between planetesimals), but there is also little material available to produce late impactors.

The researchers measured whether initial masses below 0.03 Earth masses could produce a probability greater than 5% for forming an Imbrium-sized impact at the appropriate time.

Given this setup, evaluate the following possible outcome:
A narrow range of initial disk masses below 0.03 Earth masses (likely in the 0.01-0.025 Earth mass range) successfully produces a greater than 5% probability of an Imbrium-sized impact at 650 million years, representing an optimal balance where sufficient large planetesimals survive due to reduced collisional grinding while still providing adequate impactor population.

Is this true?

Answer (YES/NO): NO